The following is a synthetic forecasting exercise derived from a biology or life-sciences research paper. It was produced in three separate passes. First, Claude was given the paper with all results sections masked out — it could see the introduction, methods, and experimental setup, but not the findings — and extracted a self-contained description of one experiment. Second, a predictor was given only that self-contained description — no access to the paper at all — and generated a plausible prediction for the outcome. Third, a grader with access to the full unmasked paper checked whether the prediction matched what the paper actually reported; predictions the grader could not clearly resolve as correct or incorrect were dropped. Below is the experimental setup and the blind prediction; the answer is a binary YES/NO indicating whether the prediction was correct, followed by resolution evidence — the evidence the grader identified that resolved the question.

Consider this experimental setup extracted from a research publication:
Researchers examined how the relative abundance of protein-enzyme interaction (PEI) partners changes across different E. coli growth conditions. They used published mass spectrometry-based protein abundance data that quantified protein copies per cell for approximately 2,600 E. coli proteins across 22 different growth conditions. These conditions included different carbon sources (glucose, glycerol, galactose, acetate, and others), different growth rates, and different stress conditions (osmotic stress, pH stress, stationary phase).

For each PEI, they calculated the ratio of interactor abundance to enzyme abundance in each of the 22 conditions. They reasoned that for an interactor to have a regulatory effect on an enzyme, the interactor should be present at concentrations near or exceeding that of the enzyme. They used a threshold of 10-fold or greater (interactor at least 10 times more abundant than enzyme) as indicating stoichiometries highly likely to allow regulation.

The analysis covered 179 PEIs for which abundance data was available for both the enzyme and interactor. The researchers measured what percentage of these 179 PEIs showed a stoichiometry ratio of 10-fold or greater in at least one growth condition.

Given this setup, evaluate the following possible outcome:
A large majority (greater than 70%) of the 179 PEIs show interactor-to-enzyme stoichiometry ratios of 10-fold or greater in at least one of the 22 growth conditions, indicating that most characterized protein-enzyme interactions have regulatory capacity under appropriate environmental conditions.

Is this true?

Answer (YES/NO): NO